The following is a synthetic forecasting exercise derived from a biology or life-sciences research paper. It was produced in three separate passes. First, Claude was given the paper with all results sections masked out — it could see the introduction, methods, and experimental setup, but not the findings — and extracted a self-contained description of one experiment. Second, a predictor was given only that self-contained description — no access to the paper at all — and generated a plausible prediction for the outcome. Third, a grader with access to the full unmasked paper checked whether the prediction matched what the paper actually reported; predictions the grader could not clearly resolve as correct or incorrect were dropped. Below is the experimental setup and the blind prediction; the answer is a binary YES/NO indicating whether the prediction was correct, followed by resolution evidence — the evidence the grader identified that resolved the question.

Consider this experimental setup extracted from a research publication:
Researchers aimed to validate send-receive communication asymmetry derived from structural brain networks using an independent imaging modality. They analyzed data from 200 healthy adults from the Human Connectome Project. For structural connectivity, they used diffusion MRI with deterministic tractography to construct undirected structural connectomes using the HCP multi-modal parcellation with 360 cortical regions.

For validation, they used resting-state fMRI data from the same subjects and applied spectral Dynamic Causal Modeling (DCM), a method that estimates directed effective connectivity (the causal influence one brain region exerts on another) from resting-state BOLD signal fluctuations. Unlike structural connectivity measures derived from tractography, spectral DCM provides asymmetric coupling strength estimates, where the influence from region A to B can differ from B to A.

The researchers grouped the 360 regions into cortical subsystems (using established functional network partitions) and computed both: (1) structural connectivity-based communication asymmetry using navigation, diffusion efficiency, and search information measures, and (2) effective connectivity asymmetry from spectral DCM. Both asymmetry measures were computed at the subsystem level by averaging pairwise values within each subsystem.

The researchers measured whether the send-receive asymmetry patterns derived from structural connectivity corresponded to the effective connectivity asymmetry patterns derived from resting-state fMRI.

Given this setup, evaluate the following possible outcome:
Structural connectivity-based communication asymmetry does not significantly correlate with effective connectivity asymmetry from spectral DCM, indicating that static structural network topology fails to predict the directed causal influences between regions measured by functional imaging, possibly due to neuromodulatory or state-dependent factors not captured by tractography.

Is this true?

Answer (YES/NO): NO